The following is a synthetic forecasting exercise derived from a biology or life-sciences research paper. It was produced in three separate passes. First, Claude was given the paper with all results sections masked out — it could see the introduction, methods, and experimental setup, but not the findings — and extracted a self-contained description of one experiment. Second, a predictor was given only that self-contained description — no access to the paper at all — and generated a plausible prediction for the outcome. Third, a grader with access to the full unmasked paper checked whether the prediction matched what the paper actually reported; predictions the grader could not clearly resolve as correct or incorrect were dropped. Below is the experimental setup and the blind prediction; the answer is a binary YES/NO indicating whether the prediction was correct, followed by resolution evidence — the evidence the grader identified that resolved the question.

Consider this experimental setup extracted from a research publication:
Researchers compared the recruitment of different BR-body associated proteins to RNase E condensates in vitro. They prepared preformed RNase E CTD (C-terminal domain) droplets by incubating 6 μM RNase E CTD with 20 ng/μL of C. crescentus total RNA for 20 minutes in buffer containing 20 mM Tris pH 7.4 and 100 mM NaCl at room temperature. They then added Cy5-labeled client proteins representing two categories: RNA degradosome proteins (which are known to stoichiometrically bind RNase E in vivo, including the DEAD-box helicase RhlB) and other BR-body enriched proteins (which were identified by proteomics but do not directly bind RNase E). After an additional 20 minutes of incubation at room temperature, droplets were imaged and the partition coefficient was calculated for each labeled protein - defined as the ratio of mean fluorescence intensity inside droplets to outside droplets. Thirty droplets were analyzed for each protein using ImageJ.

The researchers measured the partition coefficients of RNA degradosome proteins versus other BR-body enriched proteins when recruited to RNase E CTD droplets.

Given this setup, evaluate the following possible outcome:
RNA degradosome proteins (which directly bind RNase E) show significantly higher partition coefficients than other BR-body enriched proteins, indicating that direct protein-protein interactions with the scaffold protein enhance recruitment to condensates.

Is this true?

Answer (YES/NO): NO